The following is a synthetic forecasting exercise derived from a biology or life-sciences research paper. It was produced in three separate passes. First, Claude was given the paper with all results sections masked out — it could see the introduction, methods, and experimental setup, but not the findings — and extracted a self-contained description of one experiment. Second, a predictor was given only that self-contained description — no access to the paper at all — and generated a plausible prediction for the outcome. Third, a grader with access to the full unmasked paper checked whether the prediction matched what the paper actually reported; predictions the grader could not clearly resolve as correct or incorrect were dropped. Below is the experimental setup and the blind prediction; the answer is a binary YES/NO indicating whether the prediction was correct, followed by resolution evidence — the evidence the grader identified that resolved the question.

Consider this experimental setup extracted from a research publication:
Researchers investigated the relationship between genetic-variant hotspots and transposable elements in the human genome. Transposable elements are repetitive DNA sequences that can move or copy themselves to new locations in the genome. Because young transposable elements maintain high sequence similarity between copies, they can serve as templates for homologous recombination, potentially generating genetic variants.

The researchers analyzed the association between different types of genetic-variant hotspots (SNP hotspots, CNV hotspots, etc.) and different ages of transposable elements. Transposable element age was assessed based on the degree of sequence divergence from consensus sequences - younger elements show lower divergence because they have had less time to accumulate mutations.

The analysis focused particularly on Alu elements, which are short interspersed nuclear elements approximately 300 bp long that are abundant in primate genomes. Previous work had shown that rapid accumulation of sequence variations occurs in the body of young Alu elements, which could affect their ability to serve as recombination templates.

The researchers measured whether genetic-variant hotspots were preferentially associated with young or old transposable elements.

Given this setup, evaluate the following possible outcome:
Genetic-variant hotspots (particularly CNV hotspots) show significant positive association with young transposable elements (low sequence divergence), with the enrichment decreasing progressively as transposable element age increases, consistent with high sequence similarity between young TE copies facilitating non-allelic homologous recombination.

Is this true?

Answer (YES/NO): NO